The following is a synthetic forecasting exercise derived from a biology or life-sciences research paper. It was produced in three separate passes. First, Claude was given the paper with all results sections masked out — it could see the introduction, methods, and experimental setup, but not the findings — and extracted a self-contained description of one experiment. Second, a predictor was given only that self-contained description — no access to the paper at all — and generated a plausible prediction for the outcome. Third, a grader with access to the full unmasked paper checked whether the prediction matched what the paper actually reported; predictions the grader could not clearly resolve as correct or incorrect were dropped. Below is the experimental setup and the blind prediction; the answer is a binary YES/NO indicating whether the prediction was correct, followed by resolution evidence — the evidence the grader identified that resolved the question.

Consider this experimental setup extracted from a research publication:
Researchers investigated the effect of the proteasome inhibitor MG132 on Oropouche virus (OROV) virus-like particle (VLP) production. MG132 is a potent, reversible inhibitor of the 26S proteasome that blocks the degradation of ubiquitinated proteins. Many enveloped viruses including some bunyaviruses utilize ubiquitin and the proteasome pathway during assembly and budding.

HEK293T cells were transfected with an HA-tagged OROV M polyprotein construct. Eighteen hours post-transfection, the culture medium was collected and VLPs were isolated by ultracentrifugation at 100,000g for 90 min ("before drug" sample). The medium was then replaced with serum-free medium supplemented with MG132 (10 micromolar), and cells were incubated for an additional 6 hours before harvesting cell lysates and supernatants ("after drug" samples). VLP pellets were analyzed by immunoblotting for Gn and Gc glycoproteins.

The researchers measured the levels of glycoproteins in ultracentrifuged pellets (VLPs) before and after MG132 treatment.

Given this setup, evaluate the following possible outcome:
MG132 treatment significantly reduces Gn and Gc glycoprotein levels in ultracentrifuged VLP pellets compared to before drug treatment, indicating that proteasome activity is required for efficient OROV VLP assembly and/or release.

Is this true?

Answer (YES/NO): YES